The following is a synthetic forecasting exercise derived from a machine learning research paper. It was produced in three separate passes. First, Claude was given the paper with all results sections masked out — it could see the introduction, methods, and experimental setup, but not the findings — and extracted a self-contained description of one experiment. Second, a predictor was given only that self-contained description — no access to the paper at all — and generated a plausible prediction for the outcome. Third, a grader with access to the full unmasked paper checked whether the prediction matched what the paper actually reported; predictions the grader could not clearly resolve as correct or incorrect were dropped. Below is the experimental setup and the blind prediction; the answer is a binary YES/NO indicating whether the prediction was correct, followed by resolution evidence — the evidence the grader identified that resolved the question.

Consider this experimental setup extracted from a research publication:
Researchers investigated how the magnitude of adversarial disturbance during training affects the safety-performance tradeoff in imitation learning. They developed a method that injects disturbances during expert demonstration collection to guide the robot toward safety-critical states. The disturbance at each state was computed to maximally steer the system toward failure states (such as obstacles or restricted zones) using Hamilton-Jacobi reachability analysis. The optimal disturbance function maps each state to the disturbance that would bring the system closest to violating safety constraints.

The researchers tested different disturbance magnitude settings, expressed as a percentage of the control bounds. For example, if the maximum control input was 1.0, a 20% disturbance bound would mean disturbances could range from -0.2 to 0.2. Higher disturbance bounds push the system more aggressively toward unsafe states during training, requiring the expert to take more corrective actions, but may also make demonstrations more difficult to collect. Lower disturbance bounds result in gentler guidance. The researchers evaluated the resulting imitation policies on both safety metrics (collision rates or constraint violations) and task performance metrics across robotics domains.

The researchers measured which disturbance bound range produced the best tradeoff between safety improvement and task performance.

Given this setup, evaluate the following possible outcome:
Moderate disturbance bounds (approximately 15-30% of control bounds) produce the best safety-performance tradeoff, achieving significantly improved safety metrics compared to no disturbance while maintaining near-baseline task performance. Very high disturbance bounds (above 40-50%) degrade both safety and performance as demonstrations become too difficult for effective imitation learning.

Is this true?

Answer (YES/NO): YES